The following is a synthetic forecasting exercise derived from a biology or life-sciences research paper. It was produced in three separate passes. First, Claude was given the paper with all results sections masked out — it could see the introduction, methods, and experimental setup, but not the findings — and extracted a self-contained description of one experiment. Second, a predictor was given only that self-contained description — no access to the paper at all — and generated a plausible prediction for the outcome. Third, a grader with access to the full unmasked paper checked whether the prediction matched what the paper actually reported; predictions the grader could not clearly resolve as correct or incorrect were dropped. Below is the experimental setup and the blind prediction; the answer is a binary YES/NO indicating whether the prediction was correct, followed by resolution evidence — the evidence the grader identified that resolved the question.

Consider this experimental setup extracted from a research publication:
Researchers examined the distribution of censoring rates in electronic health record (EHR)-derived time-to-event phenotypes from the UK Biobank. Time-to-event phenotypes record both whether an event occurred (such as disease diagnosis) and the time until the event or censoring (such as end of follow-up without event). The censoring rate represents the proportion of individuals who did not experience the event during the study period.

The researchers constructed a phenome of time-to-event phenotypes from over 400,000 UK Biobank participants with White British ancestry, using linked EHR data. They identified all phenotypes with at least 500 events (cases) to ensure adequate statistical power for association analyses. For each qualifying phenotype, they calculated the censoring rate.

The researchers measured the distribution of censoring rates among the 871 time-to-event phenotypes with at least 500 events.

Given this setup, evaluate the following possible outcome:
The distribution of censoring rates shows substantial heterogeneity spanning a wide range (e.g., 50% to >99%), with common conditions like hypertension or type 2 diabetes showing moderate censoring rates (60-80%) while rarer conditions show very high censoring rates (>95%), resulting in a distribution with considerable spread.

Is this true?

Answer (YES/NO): NO